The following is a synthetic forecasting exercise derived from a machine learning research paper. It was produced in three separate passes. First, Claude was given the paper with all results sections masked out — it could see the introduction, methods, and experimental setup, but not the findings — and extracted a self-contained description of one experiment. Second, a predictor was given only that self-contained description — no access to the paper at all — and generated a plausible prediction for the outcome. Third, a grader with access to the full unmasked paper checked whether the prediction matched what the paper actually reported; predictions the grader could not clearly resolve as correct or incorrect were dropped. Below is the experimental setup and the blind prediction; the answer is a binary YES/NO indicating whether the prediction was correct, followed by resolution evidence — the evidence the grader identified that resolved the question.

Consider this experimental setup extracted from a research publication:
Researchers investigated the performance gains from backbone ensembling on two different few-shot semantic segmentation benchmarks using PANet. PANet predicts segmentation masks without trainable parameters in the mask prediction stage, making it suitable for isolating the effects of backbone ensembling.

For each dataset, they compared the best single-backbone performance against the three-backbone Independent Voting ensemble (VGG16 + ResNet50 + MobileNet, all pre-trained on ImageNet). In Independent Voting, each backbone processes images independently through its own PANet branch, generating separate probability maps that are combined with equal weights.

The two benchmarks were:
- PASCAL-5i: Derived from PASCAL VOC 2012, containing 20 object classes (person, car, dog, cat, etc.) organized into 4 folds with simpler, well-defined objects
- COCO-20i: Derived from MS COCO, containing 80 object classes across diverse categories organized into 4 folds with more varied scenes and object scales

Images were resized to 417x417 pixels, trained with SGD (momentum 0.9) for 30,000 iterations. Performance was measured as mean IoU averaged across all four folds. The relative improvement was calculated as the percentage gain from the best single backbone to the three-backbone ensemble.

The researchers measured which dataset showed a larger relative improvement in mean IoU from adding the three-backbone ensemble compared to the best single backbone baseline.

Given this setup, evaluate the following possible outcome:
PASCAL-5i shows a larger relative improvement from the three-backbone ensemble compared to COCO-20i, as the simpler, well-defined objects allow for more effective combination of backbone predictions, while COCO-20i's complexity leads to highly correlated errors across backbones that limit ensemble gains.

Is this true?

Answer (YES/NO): NO